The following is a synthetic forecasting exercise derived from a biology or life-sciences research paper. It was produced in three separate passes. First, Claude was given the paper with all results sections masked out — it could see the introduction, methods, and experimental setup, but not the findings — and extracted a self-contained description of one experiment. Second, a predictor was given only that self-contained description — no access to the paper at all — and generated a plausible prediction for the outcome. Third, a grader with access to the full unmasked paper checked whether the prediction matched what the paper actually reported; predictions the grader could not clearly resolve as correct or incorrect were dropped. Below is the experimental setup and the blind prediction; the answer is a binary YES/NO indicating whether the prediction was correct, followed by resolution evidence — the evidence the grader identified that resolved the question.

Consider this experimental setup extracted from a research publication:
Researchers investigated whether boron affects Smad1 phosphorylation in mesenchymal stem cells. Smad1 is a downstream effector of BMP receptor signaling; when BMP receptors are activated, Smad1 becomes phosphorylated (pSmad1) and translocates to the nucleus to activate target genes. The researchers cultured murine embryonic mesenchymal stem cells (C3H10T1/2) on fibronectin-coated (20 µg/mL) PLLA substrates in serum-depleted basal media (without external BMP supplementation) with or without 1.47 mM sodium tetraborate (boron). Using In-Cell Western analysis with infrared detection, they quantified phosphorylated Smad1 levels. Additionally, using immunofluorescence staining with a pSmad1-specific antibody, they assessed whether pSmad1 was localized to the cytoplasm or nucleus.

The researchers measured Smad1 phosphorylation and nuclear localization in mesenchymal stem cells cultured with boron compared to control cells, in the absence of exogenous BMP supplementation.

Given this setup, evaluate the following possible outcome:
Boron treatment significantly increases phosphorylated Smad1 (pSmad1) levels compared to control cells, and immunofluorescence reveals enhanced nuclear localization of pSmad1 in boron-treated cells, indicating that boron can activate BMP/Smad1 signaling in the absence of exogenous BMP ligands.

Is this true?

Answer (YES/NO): YES